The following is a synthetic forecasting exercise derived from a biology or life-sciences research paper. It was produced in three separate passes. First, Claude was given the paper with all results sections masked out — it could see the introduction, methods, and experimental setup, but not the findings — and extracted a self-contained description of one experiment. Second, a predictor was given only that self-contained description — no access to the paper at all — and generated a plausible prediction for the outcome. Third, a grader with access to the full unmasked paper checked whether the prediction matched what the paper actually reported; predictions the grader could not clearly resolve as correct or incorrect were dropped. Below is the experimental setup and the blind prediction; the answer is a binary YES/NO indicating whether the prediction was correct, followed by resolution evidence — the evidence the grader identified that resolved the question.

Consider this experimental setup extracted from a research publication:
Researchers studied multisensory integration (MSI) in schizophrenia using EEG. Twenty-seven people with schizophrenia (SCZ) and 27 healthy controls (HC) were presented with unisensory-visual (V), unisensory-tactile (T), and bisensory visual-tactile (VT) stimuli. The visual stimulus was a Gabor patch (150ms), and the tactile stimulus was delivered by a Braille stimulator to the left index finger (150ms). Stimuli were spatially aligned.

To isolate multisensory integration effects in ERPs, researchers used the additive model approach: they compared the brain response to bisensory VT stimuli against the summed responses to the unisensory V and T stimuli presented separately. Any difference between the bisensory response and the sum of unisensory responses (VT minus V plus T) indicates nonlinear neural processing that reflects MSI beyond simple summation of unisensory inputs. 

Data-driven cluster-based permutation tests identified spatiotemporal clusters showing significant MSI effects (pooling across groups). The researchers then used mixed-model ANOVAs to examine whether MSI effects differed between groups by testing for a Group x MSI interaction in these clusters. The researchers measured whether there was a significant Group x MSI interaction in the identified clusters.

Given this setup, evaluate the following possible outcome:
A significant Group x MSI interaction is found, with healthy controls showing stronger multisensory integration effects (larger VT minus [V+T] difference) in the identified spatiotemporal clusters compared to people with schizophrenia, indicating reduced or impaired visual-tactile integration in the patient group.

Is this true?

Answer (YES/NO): NO